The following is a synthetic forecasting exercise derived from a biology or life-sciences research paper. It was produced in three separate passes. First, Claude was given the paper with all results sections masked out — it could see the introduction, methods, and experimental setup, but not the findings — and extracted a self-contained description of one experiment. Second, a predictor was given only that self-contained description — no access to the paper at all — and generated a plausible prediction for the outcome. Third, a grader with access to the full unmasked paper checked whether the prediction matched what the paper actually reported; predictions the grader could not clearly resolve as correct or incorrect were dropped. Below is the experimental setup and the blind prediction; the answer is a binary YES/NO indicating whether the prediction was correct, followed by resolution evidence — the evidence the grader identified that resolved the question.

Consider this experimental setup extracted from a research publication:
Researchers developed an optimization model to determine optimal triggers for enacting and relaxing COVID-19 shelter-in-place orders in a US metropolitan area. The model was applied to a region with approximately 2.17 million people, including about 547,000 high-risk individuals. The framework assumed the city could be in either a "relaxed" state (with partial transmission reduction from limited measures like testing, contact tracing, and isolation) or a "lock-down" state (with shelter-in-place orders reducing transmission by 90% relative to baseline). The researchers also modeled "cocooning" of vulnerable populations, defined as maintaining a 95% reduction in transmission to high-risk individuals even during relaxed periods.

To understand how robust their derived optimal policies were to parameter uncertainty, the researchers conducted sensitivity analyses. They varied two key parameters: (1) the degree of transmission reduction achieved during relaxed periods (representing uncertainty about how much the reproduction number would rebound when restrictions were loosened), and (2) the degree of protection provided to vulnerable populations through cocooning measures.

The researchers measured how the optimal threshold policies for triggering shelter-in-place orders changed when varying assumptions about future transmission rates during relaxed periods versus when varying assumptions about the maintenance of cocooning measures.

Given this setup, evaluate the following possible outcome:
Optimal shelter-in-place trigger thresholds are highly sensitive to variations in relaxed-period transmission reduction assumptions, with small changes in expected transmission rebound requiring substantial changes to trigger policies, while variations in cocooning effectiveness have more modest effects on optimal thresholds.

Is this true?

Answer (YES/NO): NO